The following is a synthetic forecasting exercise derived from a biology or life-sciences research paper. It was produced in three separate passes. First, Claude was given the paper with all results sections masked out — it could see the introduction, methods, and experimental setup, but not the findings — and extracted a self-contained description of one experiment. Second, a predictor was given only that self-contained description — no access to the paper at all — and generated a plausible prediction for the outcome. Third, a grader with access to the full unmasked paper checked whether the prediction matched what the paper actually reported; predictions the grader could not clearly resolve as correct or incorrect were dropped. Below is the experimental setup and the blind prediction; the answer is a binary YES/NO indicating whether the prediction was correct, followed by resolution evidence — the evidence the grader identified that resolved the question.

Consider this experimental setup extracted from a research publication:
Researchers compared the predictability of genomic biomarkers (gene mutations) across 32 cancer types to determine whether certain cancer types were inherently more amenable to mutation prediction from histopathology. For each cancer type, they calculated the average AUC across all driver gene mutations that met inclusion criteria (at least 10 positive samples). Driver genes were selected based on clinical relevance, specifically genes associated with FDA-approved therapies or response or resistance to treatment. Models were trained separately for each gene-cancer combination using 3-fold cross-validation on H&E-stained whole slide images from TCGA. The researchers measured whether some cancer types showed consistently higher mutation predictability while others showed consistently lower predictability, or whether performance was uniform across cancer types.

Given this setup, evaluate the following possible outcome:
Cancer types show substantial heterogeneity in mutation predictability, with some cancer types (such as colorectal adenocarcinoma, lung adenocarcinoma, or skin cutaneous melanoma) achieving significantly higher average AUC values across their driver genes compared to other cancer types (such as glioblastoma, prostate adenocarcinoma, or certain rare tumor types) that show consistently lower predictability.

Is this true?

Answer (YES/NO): NO